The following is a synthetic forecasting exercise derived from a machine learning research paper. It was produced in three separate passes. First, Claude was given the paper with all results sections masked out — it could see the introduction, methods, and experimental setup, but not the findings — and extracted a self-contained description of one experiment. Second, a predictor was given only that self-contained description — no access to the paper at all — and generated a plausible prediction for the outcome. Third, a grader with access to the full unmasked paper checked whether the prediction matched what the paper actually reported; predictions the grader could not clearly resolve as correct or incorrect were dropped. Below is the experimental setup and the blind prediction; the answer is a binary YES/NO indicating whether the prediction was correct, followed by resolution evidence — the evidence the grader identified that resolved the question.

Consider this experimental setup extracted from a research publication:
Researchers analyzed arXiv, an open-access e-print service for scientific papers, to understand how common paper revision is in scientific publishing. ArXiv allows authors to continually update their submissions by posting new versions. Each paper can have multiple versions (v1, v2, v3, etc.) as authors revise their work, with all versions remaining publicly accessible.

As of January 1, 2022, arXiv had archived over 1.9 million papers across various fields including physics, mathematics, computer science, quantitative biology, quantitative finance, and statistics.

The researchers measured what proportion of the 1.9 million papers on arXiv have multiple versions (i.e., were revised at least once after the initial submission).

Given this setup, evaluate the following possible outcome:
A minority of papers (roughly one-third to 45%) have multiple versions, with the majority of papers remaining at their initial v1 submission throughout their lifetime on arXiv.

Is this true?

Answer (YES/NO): YES